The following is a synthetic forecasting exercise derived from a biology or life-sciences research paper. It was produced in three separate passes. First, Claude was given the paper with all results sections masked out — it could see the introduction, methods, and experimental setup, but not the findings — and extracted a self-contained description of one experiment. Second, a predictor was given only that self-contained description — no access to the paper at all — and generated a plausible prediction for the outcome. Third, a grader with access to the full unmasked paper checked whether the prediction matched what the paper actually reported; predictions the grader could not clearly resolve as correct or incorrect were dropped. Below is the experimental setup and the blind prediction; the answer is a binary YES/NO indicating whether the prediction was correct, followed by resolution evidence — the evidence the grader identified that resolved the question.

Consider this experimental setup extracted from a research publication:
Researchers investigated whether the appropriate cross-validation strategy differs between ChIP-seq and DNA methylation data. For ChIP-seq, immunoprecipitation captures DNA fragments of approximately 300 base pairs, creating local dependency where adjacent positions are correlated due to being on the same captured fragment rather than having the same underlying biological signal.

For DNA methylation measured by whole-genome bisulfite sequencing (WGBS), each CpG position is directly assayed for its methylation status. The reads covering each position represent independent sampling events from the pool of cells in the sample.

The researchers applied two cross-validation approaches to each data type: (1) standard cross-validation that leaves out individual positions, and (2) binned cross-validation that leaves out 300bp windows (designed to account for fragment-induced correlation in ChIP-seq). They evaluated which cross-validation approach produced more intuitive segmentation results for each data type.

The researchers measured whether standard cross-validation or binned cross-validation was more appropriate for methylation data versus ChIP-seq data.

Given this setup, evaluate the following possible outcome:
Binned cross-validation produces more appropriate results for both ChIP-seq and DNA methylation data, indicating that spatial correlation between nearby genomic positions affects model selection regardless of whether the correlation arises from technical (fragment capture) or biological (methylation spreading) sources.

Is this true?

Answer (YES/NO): NO